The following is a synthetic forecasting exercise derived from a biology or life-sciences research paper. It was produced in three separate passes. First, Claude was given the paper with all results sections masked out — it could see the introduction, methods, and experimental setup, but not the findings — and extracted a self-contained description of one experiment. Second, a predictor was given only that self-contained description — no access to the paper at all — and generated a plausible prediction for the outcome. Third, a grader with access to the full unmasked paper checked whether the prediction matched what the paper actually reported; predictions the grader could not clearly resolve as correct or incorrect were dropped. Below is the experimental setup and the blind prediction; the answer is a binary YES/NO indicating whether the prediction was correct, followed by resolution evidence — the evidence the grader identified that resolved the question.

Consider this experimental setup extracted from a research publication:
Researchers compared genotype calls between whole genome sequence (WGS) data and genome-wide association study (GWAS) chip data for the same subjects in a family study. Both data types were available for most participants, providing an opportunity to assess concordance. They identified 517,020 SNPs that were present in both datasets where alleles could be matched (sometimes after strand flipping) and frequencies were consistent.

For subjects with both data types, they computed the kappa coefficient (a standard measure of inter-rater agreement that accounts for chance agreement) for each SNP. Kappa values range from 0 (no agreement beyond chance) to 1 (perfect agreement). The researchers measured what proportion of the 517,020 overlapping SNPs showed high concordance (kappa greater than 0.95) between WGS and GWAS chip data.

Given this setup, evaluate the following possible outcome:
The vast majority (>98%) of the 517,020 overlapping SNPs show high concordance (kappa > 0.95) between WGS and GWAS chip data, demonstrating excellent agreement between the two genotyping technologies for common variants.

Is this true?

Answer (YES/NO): YES